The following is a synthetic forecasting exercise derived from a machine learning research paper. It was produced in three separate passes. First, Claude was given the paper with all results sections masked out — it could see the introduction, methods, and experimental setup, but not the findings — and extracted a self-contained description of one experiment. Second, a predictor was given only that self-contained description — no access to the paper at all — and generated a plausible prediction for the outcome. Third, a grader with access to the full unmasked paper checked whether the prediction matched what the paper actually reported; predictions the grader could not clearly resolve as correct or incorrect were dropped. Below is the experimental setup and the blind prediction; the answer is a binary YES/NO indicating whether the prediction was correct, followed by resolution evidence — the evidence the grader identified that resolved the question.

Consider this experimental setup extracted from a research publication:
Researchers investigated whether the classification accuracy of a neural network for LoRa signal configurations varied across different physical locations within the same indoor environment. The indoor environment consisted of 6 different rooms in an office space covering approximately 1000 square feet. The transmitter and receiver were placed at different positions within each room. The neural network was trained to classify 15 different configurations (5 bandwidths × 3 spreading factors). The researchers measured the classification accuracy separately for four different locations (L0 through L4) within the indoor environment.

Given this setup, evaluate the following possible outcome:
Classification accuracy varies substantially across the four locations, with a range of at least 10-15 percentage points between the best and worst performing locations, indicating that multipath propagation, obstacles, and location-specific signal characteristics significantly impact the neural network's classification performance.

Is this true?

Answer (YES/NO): NO